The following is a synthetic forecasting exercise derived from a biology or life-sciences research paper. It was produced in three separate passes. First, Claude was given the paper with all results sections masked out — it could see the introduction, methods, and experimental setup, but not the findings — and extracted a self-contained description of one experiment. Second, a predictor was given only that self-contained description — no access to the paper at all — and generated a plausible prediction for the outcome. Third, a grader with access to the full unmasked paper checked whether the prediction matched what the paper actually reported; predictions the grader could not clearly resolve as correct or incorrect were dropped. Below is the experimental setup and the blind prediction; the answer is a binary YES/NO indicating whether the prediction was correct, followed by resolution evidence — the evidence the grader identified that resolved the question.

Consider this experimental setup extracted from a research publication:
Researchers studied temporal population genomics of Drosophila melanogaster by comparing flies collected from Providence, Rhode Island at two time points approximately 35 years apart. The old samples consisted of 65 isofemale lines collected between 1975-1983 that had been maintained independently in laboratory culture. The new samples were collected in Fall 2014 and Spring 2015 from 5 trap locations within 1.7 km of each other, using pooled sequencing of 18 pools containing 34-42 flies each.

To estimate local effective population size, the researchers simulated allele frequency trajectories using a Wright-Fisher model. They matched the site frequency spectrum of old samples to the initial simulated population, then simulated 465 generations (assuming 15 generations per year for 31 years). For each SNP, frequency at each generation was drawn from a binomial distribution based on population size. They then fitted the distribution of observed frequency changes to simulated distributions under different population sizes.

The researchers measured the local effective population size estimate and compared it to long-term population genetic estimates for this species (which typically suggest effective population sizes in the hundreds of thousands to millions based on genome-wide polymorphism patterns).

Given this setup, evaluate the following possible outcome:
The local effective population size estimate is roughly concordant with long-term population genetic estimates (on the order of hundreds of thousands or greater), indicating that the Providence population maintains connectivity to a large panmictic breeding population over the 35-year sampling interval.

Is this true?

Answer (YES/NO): NO